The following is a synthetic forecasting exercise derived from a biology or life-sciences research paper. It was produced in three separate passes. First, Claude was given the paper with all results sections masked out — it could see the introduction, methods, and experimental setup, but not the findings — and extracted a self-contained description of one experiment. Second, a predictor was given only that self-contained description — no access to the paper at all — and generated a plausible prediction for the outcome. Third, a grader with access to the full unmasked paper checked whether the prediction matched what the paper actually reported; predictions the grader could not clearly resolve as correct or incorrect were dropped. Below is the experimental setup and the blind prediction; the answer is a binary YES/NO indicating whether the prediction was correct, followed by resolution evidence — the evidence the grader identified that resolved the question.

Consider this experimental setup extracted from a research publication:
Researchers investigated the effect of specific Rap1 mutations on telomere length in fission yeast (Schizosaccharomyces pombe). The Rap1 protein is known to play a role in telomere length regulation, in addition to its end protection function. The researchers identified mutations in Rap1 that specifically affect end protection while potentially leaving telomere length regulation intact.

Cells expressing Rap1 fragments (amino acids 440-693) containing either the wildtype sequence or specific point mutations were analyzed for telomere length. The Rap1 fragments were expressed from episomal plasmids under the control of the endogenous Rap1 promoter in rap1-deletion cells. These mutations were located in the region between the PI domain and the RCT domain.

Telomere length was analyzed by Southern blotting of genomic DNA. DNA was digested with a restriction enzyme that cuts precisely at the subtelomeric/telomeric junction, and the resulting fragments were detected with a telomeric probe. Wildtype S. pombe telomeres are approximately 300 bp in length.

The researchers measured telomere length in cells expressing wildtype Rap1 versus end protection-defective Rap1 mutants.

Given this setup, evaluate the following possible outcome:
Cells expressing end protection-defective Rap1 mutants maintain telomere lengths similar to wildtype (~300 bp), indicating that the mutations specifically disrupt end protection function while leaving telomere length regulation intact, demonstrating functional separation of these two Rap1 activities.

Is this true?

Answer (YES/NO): YES